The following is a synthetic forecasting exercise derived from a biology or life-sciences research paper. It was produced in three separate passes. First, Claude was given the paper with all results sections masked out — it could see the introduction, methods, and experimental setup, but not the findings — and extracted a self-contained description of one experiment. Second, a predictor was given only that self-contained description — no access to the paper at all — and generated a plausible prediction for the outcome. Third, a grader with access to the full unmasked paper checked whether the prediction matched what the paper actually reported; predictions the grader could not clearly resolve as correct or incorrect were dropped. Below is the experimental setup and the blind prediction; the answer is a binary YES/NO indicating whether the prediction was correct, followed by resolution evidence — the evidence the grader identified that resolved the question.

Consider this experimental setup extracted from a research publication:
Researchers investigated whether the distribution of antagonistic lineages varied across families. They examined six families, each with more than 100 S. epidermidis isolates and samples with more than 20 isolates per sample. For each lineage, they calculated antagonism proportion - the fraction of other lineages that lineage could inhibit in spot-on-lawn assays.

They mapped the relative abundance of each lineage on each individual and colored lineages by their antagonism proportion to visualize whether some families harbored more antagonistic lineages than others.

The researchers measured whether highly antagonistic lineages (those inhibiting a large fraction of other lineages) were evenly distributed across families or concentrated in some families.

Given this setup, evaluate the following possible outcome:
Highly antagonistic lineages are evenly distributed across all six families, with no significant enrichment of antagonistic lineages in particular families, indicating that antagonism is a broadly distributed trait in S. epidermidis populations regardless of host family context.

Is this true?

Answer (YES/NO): NO